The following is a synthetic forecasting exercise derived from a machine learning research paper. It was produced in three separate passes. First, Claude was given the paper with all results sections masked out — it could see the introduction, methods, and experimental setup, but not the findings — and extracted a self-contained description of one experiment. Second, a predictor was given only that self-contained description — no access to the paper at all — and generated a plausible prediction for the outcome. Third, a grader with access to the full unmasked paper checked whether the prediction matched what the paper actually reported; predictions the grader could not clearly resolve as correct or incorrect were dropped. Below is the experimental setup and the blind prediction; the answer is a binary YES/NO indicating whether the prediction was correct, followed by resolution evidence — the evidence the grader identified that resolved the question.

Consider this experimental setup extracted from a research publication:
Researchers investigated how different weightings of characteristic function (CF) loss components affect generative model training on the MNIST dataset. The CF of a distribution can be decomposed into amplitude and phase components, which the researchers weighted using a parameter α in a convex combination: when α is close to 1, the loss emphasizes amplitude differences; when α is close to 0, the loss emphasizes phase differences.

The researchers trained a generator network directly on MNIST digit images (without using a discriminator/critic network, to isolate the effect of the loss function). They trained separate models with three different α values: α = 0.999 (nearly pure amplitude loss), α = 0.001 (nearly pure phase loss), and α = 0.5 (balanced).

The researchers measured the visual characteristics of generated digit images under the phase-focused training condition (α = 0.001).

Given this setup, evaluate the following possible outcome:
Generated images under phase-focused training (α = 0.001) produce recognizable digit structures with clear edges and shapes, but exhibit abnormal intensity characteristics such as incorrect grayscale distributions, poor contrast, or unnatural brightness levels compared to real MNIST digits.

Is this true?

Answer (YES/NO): NO